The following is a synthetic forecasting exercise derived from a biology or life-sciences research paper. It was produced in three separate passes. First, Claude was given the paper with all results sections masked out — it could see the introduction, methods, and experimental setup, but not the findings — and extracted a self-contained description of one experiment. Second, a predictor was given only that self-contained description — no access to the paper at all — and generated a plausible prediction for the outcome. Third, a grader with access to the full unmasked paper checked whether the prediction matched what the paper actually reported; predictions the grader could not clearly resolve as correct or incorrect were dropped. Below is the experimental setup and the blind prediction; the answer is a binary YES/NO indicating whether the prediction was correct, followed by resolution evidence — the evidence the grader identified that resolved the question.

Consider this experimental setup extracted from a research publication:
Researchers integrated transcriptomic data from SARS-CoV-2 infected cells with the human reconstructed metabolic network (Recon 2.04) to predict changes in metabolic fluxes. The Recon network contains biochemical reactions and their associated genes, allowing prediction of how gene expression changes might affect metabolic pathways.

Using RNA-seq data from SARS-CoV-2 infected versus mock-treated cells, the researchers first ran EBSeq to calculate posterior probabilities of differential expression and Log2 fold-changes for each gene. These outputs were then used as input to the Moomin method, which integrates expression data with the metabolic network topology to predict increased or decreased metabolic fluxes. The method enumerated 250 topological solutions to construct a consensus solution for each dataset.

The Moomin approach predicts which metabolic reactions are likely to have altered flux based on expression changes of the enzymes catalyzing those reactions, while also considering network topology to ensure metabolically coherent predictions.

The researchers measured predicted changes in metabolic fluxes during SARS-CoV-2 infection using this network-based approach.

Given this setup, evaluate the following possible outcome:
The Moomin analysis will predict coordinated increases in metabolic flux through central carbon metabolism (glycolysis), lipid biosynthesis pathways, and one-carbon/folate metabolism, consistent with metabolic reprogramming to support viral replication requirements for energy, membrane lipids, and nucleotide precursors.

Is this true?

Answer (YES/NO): NO